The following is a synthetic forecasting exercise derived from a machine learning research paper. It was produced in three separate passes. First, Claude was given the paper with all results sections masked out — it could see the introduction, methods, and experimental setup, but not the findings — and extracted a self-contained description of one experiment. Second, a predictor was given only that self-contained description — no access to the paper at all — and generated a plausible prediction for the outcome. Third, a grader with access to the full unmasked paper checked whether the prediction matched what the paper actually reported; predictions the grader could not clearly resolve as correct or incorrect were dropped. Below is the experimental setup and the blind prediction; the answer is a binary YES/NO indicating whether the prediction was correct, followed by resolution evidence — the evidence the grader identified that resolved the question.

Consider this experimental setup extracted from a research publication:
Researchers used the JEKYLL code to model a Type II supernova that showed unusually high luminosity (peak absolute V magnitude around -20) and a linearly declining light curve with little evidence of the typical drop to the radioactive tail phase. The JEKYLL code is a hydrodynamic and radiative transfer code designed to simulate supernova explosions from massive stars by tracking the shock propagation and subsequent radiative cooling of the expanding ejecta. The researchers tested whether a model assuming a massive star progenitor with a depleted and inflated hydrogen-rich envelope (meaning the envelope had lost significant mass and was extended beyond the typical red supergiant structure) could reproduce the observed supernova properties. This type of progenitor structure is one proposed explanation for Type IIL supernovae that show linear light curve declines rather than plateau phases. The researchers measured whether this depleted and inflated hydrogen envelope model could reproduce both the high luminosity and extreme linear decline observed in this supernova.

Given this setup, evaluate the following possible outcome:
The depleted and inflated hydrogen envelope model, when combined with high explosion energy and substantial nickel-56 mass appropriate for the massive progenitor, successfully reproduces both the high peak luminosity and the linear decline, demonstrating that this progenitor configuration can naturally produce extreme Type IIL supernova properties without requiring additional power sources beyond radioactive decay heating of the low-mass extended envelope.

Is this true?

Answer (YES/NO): NO